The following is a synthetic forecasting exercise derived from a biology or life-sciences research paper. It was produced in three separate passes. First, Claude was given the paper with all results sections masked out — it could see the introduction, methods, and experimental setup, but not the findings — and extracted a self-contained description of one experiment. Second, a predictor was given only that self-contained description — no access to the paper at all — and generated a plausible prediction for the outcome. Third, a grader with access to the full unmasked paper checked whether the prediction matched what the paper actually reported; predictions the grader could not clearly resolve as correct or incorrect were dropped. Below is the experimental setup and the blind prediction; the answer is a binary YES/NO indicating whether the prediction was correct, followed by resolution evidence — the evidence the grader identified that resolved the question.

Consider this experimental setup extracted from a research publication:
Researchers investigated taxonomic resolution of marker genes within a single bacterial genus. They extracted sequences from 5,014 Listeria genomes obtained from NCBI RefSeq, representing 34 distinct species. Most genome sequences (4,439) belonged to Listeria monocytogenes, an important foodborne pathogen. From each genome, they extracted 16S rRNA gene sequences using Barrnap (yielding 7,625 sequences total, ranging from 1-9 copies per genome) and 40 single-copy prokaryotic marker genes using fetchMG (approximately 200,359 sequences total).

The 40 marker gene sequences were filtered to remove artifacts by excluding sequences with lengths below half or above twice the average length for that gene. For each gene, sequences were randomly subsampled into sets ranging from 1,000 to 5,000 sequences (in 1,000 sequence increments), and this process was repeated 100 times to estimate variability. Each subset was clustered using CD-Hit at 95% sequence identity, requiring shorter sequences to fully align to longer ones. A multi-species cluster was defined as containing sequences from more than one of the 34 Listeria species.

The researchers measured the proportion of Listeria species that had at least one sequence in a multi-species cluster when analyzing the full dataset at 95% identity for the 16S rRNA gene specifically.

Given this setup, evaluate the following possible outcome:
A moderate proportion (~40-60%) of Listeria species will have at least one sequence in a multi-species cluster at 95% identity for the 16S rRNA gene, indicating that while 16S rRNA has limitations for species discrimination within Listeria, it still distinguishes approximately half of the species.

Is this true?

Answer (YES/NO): NO